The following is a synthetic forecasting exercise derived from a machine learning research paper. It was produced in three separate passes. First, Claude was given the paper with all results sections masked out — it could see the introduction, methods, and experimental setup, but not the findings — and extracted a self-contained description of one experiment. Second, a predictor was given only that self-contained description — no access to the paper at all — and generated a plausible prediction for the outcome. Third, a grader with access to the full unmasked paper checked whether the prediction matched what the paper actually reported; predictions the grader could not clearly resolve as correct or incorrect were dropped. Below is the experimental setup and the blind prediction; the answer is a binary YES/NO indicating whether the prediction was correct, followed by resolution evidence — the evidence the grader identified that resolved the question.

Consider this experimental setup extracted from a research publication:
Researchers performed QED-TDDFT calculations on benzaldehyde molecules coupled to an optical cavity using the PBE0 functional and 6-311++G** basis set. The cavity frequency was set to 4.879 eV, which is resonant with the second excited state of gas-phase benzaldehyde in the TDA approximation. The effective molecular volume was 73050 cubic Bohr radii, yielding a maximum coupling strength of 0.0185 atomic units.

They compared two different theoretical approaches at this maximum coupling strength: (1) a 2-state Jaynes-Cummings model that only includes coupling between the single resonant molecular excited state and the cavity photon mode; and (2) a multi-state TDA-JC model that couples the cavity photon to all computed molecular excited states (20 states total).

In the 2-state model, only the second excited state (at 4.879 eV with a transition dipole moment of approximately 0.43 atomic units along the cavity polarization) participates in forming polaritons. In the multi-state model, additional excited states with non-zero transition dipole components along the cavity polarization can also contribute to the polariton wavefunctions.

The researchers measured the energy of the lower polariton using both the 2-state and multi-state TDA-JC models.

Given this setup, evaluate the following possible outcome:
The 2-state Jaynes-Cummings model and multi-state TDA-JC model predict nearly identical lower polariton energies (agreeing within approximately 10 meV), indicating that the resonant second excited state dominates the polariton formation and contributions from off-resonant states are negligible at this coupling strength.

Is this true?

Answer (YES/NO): NO